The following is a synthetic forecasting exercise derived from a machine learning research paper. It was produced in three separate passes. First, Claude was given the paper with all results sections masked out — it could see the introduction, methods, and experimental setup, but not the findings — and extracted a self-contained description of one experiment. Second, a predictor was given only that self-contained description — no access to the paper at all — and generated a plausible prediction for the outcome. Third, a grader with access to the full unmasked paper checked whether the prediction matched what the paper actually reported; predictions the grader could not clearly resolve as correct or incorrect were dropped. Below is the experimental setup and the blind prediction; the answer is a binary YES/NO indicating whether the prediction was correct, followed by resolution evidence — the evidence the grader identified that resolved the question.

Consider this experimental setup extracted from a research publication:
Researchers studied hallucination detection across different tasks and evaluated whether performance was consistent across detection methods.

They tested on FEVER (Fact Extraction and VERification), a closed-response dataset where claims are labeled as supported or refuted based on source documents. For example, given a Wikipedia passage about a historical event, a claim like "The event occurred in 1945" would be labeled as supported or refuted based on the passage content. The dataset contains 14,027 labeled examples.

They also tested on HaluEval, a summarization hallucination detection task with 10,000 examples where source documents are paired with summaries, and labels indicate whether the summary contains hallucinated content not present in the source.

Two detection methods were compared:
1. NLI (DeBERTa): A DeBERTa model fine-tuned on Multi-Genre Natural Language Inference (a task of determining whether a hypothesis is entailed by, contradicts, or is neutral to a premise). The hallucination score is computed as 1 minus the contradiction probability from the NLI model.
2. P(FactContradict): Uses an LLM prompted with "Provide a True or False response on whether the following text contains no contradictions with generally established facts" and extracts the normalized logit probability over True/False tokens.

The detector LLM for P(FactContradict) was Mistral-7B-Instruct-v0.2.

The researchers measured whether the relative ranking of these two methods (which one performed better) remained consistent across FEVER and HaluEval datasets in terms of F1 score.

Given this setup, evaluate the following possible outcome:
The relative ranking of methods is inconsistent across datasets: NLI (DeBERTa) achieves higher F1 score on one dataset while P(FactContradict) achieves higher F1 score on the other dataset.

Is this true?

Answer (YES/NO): YES